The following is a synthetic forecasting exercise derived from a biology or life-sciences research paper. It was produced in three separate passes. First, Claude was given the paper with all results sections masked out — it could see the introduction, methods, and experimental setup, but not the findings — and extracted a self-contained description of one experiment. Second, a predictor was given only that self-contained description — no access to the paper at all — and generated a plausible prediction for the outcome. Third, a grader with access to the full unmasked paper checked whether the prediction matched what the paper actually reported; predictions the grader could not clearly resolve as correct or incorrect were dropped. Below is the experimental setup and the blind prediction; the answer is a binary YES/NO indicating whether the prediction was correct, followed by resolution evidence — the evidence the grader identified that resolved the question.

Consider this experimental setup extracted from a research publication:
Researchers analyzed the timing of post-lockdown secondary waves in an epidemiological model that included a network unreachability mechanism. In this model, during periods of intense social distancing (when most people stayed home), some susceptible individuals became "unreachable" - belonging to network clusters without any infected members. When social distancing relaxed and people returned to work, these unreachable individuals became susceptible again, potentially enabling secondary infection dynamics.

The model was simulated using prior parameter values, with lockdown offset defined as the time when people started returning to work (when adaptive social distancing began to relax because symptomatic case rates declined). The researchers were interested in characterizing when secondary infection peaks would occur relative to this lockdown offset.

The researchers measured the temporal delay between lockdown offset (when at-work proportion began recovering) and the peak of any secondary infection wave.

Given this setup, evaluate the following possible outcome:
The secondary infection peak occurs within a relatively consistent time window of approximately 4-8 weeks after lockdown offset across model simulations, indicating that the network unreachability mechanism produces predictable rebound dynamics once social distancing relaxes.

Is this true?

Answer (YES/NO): NO